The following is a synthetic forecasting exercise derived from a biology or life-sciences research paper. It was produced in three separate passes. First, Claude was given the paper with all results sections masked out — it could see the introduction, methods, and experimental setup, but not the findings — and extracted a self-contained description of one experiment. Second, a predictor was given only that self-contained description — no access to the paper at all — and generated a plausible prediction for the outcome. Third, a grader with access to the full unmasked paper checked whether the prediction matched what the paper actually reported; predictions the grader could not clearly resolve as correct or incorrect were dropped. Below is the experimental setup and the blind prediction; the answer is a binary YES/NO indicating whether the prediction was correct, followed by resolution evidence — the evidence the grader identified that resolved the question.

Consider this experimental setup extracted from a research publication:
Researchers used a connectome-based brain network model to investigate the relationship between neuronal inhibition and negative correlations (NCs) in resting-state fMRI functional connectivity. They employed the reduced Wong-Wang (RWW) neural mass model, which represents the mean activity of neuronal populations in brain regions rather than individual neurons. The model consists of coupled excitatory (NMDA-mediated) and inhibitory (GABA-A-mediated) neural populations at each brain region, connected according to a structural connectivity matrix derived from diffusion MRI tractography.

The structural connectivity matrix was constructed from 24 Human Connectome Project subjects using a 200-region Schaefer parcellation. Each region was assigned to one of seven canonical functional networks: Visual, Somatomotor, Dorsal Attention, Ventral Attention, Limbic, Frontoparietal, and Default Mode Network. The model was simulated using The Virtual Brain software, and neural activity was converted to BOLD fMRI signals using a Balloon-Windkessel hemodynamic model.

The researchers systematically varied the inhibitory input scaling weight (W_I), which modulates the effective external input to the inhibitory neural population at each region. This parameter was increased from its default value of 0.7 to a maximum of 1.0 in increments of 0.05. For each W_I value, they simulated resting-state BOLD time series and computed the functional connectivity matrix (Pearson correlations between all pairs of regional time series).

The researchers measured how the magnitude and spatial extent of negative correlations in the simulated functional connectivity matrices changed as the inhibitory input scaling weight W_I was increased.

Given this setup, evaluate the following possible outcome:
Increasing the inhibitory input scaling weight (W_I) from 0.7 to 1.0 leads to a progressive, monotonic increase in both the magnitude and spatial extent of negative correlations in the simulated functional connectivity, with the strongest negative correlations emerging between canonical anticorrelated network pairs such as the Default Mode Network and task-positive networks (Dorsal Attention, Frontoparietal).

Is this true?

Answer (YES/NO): NO